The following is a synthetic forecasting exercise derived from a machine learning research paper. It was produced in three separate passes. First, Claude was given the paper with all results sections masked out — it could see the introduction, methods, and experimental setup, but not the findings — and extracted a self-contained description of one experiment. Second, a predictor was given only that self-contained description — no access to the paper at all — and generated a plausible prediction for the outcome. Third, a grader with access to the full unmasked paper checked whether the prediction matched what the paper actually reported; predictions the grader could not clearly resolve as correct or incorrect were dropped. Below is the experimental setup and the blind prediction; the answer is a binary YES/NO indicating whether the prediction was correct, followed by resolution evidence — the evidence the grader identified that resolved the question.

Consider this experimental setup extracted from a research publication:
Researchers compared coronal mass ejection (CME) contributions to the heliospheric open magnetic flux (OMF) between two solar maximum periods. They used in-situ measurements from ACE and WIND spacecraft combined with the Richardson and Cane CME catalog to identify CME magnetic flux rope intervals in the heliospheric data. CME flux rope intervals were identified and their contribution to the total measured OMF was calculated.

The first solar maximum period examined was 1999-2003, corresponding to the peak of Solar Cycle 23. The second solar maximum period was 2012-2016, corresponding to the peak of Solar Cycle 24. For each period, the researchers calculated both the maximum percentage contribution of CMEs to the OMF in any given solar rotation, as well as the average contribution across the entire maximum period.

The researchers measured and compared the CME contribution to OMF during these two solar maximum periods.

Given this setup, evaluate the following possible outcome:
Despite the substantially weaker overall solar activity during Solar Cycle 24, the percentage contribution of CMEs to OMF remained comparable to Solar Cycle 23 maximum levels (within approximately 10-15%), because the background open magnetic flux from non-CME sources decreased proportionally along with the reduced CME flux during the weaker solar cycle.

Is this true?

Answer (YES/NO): NO